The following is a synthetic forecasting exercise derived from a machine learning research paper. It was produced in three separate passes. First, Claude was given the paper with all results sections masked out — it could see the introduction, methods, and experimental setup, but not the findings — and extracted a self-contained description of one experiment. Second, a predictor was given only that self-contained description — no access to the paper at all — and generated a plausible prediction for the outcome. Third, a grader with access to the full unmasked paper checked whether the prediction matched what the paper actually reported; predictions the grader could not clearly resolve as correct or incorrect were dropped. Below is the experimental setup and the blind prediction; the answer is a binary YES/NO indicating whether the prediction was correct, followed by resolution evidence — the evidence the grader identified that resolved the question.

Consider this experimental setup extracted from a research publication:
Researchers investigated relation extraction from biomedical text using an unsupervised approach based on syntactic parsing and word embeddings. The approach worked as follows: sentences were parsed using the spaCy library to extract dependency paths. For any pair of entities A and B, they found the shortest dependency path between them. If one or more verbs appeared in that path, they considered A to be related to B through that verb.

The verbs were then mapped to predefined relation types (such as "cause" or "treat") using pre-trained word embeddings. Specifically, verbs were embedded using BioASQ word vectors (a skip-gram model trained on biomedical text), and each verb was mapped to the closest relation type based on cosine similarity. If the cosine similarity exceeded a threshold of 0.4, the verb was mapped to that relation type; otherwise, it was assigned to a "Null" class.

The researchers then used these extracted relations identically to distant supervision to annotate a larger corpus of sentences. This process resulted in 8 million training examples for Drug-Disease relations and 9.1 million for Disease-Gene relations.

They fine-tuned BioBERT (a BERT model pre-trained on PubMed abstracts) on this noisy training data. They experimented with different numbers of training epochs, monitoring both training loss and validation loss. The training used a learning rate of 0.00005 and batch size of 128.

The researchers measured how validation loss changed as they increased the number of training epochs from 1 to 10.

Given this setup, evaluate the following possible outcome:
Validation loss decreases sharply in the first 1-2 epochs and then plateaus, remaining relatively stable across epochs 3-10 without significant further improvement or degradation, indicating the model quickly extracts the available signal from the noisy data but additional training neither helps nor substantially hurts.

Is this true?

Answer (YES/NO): NO